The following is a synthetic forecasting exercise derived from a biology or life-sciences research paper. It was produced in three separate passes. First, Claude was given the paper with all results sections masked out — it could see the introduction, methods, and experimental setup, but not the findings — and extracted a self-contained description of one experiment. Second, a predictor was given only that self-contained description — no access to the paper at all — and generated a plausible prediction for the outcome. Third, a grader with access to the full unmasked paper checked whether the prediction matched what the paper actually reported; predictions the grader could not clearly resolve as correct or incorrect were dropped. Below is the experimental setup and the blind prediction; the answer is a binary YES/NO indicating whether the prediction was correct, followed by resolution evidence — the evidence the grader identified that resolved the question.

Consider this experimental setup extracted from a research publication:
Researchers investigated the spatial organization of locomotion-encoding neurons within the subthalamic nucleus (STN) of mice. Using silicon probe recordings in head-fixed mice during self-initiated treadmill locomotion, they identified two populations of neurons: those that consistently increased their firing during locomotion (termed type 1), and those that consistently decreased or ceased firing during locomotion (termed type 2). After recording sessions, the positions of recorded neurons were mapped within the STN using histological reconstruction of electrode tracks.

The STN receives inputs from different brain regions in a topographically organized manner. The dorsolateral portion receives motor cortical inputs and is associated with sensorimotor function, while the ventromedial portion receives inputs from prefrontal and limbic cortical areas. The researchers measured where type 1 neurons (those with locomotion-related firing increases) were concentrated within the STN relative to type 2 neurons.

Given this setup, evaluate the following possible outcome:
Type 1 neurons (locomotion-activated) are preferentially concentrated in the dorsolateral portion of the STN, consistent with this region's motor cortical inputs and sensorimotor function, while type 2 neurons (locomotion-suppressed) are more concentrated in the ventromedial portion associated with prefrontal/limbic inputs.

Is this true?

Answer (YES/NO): NO